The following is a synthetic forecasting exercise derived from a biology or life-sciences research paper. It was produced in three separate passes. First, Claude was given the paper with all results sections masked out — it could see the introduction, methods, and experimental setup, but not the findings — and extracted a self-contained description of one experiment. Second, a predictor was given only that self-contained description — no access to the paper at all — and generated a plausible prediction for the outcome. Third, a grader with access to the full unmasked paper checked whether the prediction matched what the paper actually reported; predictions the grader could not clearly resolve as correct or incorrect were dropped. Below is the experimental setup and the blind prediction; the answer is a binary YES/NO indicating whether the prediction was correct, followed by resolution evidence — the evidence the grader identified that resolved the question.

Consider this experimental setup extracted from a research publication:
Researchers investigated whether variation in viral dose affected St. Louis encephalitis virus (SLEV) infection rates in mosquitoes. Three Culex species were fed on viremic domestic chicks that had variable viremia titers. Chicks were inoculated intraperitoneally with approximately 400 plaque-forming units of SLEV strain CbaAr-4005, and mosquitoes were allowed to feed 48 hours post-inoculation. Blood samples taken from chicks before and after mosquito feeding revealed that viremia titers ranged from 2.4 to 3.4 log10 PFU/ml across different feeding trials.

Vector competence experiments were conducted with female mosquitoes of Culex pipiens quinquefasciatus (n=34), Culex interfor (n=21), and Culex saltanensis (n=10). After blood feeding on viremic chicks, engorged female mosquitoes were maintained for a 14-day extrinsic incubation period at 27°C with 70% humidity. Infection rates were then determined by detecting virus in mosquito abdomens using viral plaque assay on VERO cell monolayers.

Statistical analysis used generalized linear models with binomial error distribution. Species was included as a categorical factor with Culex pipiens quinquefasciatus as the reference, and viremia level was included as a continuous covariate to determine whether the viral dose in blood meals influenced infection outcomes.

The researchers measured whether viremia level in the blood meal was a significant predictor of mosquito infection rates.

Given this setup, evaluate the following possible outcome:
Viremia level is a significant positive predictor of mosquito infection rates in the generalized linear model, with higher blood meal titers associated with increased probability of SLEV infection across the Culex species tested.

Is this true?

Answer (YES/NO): NO